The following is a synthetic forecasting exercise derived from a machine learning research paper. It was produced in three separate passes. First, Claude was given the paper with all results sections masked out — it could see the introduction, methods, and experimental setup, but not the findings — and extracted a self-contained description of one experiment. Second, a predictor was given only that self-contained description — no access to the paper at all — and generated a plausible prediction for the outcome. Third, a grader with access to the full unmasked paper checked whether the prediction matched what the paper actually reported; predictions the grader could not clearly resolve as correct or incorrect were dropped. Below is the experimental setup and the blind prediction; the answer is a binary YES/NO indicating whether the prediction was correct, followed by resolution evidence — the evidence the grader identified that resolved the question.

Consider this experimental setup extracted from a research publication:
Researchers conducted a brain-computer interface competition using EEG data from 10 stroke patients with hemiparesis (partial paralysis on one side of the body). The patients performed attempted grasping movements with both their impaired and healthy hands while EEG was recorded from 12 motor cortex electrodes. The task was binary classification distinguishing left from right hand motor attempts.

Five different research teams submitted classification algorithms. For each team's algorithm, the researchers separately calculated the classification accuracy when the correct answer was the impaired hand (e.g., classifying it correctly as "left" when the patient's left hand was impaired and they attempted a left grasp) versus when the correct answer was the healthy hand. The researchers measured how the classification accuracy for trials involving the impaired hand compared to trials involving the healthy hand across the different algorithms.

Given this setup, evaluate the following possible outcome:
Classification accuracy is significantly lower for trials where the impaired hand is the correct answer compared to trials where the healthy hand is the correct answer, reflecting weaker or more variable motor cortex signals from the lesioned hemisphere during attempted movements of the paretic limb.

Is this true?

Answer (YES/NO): NO